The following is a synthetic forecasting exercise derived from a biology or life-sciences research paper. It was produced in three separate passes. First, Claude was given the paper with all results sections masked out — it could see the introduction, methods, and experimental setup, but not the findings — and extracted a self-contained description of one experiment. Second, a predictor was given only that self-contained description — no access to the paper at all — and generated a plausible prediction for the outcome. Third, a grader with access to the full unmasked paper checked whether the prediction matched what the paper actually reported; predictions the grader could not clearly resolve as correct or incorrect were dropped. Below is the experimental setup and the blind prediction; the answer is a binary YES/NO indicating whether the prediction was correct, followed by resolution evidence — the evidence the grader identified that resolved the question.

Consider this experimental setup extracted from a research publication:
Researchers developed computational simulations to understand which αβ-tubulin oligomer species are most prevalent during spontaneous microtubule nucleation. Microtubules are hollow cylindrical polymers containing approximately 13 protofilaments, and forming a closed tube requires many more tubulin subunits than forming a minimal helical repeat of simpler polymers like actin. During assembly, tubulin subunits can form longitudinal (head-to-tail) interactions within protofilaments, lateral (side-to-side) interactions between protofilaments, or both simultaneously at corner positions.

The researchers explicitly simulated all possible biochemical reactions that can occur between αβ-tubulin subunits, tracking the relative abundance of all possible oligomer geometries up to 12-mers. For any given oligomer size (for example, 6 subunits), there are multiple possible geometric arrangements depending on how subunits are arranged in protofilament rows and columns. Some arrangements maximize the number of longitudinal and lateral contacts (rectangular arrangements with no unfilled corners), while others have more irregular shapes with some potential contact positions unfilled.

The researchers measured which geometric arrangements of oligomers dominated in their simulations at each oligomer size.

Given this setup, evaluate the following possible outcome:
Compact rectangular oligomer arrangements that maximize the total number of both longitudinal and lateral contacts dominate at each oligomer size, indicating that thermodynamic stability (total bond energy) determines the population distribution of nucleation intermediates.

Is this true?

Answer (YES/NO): YES